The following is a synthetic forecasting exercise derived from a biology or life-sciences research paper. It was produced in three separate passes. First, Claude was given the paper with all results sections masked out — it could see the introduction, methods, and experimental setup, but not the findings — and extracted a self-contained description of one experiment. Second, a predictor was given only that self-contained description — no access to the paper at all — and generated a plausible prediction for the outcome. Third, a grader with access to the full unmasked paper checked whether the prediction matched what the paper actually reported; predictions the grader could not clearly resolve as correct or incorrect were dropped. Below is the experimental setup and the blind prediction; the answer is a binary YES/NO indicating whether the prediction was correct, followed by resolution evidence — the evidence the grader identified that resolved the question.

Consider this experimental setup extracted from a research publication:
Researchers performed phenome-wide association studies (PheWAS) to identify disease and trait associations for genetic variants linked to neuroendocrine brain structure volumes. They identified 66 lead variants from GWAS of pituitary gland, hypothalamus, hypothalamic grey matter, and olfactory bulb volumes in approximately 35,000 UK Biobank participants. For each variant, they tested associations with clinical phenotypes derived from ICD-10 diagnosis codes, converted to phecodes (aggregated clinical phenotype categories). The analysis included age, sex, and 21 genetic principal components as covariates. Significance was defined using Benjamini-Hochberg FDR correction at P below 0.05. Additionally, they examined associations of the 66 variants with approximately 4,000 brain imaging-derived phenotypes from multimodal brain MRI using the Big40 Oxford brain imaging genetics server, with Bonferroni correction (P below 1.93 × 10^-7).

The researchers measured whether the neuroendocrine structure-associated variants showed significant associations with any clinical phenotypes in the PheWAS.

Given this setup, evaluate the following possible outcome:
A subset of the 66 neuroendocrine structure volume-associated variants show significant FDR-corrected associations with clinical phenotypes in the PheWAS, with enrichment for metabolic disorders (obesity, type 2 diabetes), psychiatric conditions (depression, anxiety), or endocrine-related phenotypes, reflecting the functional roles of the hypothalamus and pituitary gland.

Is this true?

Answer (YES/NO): NO